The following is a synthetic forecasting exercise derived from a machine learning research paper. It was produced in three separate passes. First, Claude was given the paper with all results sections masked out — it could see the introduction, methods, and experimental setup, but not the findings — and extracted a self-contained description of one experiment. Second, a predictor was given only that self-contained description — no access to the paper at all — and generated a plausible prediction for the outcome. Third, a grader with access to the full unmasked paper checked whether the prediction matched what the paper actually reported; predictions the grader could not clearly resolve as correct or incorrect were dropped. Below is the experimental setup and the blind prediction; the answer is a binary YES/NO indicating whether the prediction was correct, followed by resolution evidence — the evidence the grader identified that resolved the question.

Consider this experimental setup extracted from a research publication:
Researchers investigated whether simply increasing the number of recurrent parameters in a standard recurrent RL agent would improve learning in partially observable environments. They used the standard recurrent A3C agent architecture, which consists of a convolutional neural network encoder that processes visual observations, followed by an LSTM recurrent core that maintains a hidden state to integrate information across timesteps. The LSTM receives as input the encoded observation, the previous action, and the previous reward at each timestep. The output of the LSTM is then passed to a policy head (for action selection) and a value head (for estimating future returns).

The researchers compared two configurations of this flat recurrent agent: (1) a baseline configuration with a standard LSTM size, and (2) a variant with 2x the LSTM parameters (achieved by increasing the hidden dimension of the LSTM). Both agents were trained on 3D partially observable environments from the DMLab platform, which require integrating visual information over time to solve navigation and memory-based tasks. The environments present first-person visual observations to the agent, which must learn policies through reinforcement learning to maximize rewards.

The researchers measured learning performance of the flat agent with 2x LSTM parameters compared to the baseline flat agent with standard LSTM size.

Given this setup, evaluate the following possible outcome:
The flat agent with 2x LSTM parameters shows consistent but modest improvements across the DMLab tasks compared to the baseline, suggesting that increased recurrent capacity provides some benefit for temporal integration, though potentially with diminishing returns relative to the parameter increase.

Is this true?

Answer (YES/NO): NO